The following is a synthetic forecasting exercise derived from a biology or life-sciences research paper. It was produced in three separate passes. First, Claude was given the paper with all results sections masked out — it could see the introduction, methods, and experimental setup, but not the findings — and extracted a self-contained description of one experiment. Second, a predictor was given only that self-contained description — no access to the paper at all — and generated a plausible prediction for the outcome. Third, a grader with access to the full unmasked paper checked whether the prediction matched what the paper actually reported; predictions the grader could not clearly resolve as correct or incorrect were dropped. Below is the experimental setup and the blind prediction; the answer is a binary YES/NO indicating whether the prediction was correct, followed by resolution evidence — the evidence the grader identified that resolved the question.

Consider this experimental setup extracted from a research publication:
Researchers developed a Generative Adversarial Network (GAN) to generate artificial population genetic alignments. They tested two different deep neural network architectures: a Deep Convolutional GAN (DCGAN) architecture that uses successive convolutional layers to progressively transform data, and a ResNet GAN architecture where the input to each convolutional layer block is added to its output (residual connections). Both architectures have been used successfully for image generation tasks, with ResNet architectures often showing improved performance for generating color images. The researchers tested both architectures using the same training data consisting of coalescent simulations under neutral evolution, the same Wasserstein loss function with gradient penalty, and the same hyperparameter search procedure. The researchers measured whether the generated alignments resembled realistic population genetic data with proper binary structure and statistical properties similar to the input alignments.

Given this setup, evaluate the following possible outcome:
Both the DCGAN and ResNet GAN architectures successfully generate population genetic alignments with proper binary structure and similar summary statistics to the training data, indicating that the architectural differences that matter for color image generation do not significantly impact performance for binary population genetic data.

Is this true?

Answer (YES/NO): NO